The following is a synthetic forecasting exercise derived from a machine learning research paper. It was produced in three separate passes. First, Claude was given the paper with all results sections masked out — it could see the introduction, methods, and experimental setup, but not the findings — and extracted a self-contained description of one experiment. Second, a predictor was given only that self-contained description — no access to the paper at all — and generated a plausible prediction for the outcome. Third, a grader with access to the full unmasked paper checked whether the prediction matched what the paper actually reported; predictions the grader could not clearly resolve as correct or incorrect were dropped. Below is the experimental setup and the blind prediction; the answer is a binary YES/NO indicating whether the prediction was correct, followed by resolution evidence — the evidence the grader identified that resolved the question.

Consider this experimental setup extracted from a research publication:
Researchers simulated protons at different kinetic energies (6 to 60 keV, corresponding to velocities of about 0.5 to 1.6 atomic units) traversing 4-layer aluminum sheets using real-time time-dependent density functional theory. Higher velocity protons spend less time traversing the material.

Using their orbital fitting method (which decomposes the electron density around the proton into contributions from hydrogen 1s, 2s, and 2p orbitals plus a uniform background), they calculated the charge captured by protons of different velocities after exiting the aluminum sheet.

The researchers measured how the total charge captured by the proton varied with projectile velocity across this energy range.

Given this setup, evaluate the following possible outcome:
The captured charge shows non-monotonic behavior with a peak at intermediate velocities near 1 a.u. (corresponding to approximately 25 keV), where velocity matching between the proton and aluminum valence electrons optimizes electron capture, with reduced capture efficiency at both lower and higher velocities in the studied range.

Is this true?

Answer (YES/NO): NO